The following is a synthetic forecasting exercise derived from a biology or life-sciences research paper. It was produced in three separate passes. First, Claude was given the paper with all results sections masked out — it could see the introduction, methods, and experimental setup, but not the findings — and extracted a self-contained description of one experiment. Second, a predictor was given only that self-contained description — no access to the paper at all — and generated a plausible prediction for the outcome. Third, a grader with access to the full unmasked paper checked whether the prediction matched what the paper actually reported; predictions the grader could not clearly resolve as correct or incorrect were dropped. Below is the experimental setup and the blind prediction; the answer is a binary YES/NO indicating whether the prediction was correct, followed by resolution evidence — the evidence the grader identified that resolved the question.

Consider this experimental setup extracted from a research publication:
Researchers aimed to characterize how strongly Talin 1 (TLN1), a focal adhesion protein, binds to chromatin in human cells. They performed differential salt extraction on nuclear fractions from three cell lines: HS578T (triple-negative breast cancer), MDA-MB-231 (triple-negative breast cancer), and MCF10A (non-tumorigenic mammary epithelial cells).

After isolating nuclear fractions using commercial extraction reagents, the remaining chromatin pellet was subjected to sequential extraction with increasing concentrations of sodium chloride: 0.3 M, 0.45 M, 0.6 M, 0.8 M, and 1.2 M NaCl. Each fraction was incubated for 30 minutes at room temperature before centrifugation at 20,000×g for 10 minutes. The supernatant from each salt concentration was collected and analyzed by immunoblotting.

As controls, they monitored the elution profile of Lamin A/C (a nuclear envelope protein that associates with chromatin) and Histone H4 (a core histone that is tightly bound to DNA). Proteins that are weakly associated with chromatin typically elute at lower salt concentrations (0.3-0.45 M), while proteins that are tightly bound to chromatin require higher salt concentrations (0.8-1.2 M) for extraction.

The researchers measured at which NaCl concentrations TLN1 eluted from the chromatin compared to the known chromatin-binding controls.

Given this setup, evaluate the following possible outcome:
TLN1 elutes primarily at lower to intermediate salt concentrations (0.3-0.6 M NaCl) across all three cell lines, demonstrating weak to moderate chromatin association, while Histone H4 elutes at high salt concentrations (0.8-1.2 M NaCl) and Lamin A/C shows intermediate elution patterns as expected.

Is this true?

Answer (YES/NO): NO